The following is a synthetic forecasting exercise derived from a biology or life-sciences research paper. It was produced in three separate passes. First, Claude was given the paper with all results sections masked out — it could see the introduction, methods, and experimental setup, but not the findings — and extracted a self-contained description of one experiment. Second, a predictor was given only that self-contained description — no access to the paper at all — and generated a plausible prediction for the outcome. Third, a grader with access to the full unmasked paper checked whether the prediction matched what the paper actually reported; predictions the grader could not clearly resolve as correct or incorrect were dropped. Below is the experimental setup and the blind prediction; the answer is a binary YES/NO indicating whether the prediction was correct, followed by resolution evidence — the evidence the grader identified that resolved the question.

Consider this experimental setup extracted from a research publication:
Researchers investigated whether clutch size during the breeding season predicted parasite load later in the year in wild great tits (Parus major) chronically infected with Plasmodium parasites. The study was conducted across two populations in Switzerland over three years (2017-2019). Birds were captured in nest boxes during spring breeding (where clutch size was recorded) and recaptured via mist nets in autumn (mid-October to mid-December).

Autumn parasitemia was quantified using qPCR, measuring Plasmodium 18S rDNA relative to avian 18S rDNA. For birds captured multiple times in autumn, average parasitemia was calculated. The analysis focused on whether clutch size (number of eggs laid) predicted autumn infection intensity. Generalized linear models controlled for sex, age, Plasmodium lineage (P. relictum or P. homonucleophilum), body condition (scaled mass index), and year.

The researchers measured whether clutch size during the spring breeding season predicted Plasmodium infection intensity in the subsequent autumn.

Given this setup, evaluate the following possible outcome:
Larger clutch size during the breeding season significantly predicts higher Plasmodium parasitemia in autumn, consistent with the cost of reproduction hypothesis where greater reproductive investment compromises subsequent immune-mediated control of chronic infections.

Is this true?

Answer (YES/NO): NO